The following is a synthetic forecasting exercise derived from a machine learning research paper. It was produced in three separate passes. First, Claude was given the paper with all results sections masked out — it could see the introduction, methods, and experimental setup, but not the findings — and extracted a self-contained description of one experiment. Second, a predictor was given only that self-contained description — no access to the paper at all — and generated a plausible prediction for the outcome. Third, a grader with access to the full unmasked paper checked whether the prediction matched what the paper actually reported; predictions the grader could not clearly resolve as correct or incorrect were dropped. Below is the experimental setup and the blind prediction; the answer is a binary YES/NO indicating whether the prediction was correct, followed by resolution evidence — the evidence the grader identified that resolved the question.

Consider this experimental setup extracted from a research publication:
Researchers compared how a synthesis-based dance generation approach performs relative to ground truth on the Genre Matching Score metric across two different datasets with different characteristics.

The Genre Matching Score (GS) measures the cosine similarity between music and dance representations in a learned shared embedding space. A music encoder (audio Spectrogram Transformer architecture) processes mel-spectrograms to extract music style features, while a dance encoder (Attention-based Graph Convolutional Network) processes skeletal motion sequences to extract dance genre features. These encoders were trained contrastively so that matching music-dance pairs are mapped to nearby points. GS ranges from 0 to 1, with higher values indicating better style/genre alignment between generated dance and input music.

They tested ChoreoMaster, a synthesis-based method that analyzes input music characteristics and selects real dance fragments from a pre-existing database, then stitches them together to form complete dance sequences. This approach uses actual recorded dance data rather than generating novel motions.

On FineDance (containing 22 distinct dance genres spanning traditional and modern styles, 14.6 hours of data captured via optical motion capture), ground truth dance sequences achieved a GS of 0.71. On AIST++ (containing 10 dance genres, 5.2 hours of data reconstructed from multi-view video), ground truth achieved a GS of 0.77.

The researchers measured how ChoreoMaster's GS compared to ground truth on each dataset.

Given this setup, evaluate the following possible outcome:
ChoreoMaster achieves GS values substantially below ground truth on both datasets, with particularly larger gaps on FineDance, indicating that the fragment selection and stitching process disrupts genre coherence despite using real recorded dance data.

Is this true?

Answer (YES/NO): NO